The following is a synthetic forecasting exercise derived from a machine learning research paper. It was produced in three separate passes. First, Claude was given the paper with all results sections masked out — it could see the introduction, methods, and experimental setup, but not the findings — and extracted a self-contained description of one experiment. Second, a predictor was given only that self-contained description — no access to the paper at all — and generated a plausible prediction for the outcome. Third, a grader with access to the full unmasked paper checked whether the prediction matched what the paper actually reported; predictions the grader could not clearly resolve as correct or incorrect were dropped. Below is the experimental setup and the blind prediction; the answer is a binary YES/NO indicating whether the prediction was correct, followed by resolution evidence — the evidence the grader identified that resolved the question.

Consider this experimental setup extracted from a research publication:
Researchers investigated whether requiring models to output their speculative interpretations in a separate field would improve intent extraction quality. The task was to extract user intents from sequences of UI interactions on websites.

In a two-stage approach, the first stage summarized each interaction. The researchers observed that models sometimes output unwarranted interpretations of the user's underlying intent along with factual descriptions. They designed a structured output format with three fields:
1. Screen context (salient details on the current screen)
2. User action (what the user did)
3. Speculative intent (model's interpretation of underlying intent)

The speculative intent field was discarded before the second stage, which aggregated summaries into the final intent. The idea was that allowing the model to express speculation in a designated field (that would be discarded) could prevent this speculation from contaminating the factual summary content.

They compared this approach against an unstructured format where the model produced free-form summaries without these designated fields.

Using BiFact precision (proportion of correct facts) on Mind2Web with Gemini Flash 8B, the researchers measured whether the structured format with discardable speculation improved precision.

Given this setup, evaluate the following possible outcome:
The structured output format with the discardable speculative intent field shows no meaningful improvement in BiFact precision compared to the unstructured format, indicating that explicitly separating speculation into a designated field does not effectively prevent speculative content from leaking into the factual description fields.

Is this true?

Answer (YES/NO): NO